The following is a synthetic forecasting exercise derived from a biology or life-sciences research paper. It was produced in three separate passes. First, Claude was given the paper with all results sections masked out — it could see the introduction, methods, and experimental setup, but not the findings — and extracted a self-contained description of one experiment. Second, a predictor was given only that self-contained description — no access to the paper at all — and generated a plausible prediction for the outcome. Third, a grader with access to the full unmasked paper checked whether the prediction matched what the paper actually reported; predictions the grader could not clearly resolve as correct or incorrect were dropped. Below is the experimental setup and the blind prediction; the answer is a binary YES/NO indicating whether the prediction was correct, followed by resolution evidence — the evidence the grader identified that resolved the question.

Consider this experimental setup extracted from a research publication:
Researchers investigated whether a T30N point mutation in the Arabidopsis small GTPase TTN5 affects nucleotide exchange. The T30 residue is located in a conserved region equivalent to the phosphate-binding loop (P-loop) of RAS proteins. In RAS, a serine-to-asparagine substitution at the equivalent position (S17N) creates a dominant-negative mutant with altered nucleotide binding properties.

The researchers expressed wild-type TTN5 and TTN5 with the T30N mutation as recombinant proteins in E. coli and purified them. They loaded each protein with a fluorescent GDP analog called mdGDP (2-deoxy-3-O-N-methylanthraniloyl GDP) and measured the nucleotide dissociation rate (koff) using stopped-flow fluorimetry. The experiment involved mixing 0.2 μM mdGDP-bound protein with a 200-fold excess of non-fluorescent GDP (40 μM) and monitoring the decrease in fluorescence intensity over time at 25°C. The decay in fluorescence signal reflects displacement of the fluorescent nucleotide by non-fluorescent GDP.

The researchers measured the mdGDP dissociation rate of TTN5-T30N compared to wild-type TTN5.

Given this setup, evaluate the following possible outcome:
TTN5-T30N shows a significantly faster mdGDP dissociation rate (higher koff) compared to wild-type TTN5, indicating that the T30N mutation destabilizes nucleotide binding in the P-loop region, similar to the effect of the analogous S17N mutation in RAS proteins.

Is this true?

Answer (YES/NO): YES